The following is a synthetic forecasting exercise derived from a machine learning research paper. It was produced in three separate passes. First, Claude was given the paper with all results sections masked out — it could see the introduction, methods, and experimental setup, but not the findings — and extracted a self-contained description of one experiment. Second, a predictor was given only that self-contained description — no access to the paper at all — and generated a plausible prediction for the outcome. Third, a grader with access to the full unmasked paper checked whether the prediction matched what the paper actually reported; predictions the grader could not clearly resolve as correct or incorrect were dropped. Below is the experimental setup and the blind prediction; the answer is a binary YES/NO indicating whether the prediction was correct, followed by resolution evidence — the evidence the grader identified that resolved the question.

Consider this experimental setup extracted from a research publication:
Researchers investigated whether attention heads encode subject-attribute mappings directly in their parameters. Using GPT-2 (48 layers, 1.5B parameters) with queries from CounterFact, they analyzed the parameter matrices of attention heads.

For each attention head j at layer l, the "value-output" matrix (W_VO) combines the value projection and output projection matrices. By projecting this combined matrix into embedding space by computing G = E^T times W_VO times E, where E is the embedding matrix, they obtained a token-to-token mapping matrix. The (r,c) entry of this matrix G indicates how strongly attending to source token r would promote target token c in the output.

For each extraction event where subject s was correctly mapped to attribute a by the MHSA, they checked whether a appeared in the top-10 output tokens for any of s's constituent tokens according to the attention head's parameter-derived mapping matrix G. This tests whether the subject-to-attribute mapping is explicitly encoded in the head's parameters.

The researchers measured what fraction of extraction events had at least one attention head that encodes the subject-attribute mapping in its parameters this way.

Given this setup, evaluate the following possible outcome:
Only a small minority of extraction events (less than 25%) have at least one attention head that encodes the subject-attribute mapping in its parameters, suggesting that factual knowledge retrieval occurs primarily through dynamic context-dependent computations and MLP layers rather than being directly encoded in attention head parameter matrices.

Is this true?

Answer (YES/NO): NO